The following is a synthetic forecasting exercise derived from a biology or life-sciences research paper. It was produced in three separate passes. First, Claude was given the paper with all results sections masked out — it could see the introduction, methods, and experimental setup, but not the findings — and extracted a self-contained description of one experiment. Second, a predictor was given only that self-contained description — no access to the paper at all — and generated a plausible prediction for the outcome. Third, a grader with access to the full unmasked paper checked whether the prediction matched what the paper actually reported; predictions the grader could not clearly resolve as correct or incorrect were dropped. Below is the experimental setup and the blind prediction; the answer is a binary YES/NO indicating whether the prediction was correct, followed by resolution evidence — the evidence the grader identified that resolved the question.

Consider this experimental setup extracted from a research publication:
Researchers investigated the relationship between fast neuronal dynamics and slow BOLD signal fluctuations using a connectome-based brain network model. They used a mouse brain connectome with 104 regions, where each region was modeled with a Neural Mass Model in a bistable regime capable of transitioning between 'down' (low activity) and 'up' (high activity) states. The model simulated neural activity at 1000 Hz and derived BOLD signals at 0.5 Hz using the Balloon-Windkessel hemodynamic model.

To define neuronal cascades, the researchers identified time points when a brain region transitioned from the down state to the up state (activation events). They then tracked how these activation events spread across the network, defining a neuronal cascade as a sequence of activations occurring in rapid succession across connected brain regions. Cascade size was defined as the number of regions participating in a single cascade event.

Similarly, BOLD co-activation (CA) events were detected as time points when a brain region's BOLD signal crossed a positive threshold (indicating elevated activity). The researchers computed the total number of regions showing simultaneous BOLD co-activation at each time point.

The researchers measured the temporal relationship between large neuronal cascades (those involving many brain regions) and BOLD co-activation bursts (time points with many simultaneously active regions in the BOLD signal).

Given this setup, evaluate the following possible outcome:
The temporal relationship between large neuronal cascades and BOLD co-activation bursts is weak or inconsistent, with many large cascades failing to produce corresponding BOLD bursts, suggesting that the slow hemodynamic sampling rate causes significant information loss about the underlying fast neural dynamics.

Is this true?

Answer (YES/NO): NO